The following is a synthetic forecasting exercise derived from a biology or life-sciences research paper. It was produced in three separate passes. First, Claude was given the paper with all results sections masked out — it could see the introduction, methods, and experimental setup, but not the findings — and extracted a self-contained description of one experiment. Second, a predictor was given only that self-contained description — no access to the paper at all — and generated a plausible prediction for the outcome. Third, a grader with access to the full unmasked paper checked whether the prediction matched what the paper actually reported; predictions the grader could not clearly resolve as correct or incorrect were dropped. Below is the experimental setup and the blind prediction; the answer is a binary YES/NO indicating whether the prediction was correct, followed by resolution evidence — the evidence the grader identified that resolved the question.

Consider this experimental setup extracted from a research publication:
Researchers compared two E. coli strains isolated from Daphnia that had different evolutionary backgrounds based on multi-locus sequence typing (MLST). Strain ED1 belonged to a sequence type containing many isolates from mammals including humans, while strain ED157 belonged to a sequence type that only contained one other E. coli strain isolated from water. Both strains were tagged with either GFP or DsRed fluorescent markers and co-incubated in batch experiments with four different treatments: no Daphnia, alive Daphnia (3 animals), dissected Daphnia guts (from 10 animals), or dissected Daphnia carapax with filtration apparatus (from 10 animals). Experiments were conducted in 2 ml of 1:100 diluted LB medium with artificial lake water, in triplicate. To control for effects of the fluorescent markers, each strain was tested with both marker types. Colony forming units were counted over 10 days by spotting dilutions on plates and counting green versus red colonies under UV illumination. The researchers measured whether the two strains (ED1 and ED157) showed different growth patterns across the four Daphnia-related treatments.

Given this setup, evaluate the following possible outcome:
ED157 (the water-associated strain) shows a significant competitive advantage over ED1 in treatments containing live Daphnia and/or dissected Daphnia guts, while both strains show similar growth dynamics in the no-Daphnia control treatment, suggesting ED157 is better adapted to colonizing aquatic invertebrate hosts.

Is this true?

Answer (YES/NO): NO